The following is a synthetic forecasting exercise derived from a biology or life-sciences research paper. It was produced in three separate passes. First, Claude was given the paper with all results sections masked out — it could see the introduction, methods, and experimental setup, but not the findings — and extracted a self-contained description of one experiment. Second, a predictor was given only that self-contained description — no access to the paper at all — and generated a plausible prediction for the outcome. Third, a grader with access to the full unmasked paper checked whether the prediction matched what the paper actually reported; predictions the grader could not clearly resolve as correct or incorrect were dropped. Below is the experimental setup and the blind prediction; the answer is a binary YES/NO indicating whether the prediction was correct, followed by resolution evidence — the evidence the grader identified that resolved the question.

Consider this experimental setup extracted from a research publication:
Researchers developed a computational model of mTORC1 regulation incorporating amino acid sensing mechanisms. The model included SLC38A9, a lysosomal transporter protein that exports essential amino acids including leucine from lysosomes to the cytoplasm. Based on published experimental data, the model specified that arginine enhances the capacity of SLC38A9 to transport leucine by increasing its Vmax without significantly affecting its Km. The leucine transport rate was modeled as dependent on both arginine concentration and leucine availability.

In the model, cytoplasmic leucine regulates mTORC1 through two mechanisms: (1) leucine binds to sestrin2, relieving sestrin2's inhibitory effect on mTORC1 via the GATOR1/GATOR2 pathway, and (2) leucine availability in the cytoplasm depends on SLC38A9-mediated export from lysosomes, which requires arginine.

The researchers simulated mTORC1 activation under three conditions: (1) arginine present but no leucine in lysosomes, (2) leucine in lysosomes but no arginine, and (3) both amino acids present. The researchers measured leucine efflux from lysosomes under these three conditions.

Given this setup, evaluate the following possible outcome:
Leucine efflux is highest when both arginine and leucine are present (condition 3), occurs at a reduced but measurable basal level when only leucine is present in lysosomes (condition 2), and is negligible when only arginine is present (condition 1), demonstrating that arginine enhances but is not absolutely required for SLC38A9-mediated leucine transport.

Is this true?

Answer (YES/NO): NO